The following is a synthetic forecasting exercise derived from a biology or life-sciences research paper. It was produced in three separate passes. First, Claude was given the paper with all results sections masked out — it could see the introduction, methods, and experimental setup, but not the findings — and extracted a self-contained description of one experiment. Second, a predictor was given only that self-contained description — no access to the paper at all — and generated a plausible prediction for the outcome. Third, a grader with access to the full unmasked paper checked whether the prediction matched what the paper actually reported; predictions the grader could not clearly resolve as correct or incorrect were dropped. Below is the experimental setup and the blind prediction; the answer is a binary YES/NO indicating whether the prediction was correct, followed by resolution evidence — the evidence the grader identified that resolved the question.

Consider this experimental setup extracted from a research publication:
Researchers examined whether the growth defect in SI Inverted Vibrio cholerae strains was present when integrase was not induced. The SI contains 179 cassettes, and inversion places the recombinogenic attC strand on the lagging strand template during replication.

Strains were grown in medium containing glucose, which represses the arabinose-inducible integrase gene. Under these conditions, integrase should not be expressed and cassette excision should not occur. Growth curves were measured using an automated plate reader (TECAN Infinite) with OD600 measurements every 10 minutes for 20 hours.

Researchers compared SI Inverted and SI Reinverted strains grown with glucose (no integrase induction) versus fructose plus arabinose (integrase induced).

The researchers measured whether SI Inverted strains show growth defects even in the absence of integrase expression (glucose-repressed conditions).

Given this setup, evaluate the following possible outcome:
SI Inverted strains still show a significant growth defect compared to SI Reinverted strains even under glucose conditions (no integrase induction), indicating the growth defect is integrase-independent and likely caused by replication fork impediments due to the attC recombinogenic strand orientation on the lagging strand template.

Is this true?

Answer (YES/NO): NO